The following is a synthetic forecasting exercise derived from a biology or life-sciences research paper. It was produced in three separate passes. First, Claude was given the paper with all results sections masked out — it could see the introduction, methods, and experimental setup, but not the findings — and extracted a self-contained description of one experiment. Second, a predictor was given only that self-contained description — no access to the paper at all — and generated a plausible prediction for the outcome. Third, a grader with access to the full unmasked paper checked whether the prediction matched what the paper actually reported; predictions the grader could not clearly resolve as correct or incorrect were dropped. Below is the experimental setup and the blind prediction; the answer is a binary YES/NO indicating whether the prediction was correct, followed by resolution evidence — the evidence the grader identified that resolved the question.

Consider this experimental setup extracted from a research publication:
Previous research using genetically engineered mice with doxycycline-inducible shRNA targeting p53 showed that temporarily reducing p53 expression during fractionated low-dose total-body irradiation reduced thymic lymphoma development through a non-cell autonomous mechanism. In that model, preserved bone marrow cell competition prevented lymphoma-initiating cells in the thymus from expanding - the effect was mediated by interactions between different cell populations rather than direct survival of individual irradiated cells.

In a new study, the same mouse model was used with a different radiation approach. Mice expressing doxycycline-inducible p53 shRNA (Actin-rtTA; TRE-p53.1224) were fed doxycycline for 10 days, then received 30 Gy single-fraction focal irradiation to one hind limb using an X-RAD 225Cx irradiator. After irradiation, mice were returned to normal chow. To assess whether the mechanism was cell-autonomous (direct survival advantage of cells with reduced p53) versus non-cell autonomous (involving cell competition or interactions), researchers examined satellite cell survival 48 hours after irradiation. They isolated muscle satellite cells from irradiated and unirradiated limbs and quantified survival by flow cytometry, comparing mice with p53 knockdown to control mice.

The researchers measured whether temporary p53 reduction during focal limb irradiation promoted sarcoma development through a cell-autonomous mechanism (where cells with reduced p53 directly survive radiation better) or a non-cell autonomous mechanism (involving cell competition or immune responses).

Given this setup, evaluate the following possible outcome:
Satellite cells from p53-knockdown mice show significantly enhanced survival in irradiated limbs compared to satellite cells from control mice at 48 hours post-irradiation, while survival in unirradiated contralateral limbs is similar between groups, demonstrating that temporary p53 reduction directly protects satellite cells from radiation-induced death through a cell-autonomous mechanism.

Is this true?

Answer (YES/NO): YES